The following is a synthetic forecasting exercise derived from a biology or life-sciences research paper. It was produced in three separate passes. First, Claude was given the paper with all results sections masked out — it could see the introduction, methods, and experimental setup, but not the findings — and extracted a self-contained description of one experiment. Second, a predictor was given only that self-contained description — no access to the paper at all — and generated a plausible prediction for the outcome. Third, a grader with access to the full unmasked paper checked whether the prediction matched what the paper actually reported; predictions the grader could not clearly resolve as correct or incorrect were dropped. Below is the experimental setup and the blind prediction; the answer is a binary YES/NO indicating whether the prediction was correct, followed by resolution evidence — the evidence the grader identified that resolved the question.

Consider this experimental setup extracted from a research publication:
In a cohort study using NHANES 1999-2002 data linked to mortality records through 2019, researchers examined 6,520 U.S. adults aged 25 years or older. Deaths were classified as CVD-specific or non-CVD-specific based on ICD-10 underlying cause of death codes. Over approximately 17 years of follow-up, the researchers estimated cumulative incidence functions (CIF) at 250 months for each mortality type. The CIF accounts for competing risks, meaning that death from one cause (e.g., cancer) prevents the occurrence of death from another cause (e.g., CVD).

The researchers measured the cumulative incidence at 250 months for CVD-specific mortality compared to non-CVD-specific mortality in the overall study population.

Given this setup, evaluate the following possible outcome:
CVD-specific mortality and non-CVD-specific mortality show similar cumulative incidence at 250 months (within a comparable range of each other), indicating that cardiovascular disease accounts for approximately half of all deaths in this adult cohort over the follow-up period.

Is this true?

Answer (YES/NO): NO